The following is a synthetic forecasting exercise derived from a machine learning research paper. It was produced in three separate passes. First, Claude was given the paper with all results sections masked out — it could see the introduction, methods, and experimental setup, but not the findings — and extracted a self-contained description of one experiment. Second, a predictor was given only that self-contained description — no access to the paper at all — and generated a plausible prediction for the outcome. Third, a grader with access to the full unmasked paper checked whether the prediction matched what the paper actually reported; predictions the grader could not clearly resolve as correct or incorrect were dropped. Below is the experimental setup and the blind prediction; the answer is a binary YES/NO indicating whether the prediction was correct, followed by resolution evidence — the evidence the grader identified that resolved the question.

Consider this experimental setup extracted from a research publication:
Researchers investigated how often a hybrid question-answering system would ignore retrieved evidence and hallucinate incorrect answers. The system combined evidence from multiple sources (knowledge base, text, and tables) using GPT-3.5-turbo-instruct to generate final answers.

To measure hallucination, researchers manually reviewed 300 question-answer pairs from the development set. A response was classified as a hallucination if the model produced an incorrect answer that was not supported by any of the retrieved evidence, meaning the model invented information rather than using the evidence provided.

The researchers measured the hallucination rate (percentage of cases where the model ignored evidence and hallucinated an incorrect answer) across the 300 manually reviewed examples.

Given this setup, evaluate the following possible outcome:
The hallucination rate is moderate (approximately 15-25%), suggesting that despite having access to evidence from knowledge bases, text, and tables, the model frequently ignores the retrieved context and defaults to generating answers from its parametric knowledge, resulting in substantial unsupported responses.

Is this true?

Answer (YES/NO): NO